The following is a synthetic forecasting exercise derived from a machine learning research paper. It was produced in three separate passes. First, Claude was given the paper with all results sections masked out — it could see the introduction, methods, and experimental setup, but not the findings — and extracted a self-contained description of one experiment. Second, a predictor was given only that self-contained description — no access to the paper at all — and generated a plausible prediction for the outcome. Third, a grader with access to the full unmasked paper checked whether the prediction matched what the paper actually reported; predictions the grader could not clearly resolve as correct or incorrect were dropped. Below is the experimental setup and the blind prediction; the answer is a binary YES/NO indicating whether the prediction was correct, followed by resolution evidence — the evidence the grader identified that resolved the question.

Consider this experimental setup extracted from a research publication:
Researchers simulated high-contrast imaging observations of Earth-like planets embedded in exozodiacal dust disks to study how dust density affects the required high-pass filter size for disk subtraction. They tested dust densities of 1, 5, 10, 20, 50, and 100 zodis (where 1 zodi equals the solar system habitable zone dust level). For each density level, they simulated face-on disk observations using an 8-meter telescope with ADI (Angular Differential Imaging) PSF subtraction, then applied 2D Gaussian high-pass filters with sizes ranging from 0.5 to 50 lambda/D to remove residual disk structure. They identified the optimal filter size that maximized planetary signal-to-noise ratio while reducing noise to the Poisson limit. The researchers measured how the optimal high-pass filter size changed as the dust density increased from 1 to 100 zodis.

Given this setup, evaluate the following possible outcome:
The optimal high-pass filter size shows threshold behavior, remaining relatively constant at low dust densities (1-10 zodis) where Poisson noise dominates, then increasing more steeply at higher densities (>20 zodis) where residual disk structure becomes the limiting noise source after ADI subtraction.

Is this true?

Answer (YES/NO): NO